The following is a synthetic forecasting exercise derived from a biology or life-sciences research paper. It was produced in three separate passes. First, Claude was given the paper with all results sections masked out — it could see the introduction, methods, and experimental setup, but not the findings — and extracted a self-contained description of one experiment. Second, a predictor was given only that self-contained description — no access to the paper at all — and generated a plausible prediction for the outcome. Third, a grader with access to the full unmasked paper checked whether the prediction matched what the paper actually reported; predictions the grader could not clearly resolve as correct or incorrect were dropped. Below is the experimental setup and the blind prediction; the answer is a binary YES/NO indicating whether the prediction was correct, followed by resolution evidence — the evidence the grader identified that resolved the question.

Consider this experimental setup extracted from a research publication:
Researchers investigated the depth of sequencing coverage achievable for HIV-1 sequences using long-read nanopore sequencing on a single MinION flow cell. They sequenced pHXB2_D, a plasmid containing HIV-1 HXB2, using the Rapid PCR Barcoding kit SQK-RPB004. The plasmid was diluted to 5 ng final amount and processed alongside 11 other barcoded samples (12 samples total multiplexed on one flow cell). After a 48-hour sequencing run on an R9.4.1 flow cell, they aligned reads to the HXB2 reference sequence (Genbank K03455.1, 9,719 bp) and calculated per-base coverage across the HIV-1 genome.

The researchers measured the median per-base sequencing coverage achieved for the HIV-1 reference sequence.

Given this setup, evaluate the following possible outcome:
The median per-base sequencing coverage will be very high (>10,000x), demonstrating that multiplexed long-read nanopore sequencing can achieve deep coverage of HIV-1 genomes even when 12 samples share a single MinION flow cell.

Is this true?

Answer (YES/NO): NO